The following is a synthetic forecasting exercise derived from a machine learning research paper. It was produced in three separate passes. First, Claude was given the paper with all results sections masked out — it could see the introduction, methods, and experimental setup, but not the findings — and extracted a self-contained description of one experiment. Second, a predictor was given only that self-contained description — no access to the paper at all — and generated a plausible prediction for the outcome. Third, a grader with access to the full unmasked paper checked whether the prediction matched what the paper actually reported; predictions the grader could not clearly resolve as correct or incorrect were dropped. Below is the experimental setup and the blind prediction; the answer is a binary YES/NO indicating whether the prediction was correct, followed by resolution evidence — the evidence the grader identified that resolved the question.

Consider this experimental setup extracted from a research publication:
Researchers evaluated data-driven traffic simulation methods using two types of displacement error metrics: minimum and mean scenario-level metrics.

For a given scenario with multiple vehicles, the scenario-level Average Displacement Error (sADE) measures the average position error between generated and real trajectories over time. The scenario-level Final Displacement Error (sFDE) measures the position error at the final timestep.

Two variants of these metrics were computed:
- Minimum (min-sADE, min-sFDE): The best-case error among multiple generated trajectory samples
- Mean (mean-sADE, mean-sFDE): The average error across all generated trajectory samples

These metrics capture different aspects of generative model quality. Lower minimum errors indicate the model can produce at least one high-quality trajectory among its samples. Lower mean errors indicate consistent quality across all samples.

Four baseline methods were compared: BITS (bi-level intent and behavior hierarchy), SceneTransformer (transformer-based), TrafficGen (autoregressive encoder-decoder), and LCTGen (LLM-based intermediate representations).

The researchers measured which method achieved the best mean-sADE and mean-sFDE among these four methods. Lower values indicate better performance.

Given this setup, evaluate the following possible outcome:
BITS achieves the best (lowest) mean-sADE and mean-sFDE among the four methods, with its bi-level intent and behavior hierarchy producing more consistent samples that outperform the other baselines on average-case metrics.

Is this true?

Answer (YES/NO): YES